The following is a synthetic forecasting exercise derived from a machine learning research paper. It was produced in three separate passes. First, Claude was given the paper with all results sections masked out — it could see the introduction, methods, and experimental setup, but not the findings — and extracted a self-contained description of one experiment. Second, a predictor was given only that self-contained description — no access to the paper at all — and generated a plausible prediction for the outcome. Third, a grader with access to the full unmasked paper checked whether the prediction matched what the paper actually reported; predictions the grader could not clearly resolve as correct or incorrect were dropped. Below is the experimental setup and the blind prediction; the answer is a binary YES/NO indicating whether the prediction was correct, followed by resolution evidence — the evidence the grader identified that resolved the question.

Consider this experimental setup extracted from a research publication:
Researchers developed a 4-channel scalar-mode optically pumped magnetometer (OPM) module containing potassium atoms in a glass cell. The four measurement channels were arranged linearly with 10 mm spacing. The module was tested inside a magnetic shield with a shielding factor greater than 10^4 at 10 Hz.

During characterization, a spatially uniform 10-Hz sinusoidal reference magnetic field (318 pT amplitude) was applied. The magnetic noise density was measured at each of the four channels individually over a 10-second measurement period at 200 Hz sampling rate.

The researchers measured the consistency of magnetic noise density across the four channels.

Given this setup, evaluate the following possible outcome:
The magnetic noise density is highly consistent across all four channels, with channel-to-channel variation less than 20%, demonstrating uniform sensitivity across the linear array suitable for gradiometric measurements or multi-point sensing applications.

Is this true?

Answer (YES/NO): YES